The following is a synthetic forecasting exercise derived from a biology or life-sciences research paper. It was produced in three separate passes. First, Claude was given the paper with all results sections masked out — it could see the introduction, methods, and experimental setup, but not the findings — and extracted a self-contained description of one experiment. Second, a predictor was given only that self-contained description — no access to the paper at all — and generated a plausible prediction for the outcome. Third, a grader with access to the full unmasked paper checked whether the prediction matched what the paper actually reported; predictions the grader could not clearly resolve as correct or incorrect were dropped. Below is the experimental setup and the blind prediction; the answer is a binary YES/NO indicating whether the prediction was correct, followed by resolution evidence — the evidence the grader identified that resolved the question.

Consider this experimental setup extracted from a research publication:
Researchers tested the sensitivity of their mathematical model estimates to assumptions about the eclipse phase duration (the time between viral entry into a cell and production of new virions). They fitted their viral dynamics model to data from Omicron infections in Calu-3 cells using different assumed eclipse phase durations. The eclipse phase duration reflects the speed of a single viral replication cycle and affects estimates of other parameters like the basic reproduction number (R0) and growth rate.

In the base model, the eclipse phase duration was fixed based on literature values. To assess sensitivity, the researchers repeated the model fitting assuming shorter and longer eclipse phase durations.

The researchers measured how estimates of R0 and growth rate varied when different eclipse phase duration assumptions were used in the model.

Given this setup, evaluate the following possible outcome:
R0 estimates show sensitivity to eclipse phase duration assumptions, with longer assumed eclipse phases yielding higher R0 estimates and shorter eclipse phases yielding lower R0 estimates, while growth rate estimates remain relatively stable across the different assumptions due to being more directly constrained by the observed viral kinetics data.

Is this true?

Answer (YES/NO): YES